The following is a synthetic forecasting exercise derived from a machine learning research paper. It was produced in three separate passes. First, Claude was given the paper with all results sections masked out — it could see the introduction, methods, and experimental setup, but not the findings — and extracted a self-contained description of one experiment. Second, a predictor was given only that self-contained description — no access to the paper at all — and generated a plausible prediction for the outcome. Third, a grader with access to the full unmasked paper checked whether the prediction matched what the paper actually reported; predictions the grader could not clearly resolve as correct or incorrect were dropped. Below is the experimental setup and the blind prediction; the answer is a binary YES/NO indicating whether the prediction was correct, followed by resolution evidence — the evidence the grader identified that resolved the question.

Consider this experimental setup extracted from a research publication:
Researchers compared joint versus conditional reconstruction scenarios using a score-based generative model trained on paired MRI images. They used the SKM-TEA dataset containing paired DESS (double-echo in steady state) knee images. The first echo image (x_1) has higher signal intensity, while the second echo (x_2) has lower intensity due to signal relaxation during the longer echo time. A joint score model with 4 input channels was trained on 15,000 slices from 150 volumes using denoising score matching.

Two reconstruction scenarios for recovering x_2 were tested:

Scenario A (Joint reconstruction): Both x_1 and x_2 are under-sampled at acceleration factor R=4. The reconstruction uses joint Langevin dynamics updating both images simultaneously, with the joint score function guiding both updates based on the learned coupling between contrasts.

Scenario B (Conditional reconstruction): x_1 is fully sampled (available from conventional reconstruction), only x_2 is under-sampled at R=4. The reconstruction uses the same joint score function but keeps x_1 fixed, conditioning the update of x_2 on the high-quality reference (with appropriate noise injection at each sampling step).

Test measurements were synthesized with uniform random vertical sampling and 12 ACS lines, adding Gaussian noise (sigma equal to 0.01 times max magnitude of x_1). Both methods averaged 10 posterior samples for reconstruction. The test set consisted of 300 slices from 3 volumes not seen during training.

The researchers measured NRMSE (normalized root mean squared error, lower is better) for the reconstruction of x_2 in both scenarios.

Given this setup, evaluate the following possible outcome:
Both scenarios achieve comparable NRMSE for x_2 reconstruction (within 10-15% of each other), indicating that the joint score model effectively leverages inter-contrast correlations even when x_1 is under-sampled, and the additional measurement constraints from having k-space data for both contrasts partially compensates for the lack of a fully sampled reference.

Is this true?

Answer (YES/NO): YES